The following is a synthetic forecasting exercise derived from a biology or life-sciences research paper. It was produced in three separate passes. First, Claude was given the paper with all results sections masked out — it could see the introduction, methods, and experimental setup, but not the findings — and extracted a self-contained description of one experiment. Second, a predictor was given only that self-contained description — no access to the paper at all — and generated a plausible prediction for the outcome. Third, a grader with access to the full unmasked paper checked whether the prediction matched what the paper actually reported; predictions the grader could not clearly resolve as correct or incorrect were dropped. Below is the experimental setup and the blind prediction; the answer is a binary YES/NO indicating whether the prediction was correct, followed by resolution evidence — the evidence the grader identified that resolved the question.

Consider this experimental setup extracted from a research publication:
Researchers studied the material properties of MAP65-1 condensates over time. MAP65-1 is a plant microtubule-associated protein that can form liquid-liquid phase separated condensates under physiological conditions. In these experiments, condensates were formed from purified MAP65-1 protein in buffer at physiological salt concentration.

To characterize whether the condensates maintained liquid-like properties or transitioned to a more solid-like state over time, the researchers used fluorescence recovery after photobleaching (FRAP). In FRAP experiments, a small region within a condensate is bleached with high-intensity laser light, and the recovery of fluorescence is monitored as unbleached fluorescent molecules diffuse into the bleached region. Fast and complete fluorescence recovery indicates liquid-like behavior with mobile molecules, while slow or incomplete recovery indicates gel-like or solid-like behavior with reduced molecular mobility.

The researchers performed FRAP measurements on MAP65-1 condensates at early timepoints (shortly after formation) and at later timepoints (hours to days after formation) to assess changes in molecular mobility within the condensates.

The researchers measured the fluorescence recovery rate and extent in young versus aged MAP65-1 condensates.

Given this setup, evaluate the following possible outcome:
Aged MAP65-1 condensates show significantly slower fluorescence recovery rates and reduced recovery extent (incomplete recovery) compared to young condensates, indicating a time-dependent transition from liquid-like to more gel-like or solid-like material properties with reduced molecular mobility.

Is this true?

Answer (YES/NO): YES